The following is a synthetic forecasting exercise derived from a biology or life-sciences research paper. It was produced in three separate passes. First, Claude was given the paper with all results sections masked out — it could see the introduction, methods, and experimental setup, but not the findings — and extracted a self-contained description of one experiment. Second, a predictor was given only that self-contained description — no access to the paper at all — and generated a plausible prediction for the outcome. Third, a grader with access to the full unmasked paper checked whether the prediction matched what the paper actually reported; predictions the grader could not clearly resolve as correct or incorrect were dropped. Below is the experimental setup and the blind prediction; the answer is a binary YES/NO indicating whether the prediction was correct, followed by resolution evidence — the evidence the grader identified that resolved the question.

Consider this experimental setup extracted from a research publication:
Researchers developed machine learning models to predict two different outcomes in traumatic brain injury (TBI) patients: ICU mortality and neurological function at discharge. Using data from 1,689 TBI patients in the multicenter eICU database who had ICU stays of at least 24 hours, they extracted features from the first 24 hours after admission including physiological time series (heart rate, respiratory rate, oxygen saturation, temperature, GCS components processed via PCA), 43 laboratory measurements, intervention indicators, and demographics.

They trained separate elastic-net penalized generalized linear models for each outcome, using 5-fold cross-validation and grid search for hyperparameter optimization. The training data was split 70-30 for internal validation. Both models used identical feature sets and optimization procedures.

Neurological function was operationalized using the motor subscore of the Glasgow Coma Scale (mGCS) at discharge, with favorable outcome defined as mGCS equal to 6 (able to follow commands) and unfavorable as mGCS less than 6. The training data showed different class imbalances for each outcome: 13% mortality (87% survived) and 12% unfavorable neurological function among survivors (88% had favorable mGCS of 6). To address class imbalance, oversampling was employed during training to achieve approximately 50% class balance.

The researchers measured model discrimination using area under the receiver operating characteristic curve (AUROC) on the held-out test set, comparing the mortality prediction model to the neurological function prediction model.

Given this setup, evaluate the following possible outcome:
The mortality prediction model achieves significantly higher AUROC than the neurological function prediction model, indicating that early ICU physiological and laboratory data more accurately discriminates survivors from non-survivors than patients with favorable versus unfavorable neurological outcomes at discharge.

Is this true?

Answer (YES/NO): NO